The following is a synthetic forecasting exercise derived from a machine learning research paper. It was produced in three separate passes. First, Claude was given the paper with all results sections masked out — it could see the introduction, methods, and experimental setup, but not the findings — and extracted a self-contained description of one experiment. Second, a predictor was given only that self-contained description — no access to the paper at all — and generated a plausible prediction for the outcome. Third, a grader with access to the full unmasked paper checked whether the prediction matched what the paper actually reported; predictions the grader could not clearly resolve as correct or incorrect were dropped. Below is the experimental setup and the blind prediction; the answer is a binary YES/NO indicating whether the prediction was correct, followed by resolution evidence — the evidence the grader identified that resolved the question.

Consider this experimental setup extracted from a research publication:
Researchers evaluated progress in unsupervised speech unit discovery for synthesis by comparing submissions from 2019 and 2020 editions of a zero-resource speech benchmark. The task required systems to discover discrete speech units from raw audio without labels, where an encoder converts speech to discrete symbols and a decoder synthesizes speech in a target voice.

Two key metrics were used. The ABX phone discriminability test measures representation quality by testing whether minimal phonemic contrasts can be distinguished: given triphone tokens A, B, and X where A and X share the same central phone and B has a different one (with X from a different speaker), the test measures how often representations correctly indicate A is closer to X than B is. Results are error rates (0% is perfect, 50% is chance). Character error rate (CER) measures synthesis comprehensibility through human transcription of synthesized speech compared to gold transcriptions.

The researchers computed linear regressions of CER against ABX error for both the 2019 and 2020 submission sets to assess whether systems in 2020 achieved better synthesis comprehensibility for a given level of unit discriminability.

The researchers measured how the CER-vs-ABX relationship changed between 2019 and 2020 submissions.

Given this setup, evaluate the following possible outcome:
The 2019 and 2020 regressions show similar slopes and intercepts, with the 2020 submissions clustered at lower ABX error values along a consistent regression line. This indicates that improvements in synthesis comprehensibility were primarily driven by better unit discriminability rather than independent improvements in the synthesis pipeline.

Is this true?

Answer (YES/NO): NO